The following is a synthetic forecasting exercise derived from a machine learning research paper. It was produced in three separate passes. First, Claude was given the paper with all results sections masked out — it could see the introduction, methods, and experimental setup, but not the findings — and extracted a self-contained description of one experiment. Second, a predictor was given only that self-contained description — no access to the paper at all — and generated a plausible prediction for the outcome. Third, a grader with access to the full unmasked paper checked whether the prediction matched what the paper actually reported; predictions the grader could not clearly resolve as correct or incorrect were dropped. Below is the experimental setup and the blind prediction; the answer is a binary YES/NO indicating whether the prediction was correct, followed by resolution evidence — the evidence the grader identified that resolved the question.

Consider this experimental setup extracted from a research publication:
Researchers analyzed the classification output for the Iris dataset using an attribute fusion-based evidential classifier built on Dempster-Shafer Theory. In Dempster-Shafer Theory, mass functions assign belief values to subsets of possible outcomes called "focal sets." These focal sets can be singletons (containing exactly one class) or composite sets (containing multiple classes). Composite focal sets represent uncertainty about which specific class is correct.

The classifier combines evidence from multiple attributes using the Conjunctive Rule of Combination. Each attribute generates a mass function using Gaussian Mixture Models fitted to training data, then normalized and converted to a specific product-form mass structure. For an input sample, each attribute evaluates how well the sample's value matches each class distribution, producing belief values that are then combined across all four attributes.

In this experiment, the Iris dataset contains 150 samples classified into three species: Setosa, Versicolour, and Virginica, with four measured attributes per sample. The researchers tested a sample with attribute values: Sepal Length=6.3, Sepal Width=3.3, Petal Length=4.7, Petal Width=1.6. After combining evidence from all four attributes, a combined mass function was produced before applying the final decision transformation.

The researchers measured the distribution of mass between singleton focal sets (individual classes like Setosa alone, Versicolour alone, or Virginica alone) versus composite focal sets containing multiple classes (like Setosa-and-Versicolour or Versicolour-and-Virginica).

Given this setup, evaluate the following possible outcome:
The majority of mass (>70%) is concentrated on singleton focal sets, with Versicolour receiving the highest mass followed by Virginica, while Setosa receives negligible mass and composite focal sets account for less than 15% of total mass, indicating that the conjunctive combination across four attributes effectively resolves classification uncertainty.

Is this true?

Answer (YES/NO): NO